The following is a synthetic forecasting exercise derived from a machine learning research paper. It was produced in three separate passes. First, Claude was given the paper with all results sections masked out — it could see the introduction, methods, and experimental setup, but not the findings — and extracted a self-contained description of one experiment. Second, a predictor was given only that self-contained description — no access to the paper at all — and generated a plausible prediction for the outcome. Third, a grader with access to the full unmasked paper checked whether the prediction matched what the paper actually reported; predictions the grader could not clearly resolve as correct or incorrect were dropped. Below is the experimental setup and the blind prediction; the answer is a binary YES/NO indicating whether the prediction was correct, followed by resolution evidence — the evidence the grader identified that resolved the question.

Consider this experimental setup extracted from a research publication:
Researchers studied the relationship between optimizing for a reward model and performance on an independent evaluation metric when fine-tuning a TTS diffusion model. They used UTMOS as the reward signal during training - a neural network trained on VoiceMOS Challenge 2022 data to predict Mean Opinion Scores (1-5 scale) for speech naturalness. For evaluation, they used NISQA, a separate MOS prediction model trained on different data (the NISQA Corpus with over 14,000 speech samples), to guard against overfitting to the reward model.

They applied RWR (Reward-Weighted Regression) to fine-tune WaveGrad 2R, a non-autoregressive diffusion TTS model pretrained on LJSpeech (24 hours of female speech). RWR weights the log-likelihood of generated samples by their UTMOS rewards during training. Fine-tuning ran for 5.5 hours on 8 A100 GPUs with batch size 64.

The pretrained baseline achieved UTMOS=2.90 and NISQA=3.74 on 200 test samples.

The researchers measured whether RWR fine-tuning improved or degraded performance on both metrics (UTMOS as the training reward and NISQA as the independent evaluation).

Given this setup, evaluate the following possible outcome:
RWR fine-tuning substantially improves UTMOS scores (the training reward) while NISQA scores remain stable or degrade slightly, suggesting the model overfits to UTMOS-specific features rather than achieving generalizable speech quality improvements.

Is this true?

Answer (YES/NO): NO